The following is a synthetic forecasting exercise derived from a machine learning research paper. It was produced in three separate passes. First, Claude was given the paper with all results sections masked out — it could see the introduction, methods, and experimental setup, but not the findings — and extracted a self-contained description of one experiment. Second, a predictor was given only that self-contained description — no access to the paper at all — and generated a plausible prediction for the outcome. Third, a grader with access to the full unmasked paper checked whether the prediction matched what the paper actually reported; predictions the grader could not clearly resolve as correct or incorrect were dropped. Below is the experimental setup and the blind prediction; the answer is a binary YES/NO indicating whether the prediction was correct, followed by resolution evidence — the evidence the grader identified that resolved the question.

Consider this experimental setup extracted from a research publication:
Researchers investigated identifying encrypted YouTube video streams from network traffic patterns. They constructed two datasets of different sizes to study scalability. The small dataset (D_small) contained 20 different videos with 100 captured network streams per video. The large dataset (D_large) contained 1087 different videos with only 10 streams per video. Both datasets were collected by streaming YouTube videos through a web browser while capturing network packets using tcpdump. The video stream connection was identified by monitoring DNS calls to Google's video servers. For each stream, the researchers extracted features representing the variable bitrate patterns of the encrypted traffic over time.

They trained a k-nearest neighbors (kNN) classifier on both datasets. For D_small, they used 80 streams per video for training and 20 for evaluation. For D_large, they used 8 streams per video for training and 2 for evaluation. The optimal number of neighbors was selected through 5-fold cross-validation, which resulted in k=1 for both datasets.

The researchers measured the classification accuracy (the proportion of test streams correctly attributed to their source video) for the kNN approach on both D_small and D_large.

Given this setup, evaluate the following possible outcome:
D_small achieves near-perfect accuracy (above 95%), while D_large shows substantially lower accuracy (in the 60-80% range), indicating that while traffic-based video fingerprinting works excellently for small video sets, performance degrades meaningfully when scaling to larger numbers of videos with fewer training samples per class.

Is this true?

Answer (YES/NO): NO